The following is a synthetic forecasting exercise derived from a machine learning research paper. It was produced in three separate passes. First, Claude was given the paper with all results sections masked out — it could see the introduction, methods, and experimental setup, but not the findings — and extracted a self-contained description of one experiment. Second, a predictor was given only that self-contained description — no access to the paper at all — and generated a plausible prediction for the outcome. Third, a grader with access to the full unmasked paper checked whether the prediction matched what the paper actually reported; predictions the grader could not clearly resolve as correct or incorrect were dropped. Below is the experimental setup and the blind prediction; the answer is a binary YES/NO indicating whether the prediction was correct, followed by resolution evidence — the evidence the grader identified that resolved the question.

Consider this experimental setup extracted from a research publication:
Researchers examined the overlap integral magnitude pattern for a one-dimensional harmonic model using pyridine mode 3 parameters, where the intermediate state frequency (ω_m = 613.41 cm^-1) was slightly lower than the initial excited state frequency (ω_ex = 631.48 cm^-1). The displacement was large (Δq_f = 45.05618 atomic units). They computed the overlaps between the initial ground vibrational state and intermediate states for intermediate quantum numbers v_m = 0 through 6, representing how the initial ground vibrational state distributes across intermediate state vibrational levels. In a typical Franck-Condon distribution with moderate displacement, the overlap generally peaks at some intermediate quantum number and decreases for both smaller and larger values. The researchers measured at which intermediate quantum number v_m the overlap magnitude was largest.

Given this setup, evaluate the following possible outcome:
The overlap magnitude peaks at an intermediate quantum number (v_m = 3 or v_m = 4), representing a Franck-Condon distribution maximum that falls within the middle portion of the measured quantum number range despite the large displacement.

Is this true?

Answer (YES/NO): NO